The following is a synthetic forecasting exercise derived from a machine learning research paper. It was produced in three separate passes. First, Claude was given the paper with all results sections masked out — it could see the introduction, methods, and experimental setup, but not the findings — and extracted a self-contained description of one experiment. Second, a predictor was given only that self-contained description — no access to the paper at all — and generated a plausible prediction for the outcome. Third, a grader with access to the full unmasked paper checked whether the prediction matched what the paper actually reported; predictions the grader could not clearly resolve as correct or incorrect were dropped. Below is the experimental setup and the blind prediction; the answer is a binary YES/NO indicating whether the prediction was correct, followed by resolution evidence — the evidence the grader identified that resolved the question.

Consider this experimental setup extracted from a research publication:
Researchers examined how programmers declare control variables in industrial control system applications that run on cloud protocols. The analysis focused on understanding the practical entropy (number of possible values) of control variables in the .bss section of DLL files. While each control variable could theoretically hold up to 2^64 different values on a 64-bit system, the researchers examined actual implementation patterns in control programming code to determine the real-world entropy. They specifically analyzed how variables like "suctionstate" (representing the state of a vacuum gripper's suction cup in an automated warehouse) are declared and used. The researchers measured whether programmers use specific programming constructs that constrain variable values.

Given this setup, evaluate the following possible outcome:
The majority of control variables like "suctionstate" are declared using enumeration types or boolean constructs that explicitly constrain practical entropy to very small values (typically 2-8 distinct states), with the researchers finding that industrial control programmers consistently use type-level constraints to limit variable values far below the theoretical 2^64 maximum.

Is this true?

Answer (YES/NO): YES